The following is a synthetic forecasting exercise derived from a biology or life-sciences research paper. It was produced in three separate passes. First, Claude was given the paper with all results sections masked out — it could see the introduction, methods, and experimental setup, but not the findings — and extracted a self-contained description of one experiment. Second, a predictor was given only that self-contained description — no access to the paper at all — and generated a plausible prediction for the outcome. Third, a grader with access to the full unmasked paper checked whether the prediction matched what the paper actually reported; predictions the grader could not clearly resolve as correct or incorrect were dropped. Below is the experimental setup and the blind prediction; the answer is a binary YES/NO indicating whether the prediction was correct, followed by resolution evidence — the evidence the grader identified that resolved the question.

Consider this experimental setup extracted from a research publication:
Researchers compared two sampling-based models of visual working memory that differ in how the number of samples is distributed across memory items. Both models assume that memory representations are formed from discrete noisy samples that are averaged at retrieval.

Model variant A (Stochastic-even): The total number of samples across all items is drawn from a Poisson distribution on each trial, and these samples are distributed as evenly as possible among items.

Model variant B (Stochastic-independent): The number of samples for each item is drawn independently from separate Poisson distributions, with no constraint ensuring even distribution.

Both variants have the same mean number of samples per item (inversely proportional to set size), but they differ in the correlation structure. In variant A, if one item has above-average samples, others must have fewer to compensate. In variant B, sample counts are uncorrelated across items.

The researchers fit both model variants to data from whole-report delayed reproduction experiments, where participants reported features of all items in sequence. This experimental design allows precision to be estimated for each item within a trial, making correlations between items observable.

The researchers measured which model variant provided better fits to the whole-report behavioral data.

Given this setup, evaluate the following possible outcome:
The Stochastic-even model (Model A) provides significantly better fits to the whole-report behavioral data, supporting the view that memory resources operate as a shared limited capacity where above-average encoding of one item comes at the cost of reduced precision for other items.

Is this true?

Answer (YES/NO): NO